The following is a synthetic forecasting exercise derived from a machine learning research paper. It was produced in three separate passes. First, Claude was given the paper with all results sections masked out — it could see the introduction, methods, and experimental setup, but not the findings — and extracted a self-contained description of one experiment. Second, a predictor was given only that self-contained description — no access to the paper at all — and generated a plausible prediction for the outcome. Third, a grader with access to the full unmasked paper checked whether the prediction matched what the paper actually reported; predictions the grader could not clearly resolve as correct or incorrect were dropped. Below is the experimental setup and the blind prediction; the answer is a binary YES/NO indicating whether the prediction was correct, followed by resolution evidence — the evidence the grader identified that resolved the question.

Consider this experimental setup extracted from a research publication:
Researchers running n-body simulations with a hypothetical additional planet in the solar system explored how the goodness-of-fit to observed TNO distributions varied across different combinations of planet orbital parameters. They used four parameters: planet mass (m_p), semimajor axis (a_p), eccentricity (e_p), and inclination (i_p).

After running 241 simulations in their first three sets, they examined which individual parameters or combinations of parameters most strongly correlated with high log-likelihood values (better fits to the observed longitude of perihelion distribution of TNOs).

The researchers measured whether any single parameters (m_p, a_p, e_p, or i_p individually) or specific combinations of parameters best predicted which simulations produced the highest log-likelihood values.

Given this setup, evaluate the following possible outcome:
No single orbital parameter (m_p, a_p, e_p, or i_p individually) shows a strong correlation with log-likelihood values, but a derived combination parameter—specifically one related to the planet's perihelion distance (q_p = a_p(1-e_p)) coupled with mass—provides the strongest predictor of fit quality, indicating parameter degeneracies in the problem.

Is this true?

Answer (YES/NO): NO